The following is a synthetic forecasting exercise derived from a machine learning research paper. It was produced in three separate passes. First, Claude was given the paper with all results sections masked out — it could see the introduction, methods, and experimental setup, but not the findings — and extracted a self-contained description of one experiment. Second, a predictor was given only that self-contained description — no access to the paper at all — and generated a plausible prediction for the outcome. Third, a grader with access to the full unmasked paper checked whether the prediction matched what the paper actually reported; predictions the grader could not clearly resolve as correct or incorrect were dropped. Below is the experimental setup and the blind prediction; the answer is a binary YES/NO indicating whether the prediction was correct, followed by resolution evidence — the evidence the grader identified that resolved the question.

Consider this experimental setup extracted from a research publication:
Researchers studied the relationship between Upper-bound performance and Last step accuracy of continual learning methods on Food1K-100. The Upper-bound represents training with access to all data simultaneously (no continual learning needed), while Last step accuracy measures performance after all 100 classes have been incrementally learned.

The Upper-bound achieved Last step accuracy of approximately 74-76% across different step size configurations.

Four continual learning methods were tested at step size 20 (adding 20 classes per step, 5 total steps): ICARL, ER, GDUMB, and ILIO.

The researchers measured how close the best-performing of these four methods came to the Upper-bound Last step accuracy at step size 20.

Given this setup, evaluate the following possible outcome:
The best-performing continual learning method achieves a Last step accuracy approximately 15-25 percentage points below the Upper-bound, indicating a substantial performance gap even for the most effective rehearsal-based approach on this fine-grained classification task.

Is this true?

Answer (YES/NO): NO